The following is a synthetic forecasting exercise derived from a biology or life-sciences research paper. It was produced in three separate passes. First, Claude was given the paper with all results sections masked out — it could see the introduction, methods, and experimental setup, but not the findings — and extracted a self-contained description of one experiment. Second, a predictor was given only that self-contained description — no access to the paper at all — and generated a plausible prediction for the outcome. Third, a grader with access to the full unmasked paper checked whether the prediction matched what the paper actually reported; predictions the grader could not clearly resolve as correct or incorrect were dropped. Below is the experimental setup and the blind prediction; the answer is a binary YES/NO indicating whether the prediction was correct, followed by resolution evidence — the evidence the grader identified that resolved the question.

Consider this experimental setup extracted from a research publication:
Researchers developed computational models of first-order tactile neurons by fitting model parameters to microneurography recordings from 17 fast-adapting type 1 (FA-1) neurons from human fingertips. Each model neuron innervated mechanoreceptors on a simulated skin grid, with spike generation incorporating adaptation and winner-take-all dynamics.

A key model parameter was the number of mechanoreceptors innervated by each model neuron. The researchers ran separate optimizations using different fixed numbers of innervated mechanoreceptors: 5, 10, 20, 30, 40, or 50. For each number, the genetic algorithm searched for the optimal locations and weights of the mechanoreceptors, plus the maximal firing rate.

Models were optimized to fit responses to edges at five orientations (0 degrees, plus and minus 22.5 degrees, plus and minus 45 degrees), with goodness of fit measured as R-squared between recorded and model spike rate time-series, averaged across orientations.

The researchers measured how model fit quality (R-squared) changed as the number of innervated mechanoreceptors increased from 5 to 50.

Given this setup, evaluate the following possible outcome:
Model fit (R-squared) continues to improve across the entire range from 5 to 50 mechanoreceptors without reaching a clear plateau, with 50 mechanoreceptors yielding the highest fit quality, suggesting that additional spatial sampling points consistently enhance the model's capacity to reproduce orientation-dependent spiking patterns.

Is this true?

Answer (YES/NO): NO